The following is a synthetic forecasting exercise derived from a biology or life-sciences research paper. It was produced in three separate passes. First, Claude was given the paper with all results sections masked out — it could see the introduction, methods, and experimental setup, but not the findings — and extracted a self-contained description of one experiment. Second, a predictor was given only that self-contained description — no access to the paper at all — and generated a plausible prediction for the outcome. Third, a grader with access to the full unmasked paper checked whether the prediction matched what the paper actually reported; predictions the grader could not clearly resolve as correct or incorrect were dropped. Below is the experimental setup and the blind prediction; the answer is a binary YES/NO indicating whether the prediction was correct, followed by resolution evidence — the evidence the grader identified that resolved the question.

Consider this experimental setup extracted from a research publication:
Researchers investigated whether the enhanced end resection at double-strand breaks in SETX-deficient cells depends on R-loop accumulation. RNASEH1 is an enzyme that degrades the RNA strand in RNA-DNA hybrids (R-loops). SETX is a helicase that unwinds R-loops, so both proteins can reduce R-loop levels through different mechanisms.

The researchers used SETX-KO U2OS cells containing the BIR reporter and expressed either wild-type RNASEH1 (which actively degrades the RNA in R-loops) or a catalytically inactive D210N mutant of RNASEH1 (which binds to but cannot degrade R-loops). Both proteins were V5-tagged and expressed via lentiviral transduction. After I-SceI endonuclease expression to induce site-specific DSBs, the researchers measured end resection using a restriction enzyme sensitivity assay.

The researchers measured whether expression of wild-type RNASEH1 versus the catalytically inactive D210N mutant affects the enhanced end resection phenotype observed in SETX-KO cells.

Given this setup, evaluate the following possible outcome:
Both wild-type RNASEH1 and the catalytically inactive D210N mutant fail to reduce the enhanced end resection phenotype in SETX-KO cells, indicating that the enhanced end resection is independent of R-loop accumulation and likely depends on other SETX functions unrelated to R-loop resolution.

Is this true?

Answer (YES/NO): NO